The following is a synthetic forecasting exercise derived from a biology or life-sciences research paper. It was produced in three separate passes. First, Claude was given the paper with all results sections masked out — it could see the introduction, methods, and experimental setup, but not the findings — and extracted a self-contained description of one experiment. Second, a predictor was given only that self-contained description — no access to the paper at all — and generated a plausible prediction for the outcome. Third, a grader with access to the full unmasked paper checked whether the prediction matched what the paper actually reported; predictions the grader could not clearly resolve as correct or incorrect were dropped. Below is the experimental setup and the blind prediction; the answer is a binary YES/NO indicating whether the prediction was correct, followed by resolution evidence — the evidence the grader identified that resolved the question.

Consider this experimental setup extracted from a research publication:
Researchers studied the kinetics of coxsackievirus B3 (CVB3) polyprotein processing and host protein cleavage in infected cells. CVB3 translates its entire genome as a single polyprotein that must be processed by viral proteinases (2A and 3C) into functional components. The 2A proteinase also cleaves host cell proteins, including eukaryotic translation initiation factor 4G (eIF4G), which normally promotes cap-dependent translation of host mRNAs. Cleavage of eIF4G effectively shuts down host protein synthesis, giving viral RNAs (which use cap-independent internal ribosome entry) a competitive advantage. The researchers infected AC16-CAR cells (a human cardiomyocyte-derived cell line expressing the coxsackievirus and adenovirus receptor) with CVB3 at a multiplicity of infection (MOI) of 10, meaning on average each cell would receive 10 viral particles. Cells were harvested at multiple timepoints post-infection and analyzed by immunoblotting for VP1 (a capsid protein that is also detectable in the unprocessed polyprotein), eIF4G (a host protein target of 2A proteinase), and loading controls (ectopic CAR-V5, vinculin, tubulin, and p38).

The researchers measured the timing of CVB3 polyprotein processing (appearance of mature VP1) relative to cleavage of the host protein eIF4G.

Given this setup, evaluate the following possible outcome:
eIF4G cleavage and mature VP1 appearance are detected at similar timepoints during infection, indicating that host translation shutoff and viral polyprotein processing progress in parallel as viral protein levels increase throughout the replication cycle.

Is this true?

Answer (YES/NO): YES